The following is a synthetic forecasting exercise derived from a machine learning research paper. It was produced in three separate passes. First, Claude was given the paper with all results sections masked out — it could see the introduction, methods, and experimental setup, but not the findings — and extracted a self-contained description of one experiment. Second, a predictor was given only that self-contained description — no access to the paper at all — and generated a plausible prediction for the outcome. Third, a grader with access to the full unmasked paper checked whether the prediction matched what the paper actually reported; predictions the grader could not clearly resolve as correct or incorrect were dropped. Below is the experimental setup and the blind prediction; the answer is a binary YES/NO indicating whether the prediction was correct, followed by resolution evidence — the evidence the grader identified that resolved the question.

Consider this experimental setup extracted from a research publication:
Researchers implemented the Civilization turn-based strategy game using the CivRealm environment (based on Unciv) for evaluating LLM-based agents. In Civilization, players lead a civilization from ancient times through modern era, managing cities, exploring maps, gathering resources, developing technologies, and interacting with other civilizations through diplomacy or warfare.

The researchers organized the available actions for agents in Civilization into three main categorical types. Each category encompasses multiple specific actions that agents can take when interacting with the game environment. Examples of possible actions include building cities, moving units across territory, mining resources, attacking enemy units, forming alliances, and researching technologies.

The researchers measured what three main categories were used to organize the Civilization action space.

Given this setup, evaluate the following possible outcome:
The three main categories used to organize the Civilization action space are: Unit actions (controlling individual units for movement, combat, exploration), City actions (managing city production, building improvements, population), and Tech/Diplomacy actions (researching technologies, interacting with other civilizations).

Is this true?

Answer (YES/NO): NO